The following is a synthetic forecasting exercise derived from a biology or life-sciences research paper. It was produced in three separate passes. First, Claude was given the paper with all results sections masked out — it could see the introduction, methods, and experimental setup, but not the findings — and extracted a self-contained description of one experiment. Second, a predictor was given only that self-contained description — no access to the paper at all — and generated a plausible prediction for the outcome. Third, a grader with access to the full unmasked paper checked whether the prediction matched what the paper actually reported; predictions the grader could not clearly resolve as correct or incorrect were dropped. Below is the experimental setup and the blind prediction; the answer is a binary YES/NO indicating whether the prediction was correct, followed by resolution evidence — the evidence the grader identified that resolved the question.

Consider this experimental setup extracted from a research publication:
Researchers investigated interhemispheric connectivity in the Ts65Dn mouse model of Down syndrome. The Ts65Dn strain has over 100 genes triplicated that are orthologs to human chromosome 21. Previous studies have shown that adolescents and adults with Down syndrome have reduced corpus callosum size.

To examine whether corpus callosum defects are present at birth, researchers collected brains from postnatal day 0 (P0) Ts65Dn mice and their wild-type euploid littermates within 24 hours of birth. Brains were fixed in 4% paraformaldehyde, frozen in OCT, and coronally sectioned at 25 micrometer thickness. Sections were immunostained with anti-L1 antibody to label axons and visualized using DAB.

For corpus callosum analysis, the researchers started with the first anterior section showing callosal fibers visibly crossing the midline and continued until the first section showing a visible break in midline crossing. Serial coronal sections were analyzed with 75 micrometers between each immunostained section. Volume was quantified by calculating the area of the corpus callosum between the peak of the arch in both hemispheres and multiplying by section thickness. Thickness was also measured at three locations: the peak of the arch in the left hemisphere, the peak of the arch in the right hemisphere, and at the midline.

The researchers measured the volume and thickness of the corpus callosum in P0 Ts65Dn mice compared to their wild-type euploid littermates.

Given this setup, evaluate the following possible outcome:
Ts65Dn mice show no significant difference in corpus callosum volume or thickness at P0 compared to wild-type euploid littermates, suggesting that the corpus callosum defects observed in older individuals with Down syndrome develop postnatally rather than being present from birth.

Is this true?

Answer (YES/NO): YES